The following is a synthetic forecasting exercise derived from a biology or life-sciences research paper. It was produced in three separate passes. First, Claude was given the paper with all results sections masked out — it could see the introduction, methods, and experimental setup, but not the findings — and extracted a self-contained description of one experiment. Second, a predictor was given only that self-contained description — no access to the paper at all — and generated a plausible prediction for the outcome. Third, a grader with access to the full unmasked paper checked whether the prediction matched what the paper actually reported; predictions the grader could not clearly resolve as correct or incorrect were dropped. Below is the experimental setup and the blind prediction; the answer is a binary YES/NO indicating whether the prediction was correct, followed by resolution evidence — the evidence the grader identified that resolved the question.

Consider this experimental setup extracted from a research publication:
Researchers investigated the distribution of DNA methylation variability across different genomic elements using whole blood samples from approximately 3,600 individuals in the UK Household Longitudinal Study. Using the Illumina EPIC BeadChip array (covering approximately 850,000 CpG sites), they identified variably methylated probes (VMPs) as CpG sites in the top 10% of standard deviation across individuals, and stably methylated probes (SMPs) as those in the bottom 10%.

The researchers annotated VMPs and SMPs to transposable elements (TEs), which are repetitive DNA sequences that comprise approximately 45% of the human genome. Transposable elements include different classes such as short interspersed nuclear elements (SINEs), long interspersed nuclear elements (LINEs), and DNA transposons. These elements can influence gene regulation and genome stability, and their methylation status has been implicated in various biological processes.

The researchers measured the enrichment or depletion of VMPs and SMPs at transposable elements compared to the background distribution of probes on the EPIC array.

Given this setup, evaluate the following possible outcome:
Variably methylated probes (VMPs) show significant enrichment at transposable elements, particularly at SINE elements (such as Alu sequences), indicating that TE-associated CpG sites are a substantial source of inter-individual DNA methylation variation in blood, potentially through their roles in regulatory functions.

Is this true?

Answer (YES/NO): NO